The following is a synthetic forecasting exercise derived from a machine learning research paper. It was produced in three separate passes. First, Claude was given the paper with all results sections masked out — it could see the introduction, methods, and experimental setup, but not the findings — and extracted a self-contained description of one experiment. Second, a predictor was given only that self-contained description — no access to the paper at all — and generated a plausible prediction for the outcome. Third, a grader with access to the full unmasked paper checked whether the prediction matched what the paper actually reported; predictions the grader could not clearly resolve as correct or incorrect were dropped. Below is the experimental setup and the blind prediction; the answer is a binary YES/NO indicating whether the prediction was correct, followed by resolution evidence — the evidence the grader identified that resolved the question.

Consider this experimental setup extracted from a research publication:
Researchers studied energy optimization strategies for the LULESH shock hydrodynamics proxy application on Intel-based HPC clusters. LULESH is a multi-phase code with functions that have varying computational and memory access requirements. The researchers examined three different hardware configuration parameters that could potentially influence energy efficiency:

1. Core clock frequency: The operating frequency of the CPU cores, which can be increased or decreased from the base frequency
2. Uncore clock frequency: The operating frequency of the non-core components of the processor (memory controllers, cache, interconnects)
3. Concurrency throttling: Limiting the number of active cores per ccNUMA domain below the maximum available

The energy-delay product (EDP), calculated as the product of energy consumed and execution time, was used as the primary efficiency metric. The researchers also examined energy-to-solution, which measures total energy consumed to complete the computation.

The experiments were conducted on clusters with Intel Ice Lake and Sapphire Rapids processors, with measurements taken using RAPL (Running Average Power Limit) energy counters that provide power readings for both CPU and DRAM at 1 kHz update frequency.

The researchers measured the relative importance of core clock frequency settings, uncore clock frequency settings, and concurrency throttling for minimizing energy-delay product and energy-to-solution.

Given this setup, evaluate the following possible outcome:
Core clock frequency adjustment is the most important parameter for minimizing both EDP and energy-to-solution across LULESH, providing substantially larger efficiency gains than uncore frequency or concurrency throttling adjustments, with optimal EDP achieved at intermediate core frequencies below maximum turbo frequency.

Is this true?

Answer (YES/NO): YES